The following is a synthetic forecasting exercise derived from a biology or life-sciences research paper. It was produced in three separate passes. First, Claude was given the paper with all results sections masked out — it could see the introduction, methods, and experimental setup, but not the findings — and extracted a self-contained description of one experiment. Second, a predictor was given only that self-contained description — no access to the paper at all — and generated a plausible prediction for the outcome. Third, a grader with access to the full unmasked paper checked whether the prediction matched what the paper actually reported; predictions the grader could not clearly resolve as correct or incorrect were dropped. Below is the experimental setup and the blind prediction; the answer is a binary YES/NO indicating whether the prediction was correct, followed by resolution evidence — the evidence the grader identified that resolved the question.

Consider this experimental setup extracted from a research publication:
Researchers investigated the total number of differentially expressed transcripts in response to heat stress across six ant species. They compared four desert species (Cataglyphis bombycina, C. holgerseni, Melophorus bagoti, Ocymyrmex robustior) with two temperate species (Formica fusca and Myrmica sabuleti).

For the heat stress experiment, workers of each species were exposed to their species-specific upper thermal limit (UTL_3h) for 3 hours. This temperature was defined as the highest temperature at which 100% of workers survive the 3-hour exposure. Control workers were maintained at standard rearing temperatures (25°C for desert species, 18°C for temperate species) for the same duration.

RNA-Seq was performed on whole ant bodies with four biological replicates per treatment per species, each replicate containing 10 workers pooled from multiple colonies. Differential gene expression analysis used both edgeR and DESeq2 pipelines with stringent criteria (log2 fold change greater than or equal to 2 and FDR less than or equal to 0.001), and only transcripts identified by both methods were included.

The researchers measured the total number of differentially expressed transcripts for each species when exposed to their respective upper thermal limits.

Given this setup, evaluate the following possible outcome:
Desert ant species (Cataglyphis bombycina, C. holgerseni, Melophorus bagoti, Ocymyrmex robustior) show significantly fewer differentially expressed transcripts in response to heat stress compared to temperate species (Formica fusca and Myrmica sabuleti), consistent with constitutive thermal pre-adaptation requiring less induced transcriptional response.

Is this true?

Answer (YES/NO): YES